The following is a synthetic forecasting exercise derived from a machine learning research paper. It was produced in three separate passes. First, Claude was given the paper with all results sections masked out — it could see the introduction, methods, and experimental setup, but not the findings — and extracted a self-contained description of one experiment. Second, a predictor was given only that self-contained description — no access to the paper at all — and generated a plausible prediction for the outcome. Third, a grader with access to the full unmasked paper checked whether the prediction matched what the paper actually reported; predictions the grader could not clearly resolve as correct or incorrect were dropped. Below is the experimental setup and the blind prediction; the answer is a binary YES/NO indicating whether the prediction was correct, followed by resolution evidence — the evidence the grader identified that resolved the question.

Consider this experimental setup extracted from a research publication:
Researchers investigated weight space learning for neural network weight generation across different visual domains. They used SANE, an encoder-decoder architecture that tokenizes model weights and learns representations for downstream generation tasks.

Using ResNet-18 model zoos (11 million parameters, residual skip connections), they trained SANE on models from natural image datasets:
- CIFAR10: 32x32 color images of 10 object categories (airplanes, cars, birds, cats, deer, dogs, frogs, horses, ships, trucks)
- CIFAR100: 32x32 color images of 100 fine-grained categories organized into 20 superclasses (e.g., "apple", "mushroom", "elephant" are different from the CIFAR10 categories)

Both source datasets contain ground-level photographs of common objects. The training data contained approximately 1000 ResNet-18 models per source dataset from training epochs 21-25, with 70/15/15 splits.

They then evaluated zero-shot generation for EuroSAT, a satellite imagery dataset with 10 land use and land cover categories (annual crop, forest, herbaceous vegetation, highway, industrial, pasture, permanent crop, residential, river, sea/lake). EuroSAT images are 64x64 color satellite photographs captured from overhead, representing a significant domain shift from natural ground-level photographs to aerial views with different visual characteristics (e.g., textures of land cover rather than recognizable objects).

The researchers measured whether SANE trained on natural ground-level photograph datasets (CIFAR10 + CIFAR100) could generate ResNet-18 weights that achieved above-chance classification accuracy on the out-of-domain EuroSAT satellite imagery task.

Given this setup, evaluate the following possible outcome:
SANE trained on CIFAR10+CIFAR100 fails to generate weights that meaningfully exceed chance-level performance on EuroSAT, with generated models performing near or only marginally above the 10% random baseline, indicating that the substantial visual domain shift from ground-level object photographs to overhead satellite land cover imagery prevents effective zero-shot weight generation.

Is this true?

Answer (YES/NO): NO